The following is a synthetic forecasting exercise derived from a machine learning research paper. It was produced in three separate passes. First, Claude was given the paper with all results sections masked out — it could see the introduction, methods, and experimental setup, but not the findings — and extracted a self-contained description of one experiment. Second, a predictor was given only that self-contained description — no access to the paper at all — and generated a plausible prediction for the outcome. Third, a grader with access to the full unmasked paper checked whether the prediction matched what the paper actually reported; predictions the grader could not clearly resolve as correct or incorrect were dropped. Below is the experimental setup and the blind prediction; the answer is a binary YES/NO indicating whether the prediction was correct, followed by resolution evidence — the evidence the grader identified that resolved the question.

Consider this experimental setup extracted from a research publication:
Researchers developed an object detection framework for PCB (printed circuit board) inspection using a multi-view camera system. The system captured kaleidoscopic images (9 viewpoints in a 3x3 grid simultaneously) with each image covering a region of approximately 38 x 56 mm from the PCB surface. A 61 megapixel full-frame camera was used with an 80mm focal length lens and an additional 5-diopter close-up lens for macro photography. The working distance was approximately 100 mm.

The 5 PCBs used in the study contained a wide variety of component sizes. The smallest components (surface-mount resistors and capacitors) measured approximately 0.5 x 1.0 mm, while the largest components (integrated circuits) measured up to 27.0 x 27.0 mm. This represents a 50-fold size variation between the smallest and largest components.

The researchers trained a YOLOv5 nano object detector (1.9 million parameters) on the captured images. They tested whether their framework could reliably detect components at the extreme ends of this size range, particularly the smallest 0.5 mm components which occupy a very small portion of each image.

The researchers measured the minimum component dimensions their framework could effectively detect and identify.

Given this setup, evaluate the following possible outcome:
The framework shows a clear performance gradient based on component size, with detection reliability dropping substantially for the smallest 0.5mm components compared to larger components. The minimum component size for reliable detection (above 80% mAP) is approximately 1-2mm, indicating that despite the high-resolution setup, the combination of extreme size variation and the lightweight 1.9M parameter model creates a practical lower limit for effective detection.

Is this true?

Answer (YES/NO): NO